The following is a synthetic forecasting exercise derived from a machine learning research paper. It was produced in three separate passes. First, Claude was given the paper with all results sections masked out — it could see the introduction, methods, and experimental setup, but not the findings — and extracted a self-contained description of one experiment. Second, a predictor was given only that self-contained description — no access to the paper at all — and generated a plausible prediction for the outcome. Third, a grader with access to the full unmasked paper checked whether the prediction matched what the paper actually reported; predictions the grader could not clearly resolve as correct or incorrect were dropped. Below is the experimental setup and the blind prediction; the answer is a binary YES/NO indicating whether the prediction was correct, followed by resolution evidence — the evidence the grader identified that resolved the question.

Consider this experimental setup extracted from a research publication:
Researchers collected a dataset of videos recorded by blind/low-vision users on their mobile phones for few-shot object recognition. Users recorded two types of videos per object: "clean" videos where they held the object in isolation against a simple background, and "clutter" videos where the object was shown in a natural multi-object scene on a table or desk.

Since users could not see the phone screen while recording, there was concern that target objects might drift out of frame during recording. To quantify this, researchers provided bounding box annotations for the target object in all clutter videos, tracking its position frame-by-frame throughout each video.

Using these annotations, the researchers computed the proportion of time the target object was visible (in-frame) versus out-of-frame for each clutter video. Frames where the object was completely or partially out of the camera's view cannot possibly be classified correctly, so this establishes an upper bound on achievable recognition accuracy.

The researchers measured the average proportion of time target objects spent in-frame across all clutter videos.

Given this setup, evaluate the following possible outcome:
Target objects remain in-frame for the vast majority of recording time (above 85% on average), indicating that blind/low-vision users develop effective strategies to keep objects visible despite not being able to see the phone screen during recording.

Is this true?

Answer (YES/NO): YES